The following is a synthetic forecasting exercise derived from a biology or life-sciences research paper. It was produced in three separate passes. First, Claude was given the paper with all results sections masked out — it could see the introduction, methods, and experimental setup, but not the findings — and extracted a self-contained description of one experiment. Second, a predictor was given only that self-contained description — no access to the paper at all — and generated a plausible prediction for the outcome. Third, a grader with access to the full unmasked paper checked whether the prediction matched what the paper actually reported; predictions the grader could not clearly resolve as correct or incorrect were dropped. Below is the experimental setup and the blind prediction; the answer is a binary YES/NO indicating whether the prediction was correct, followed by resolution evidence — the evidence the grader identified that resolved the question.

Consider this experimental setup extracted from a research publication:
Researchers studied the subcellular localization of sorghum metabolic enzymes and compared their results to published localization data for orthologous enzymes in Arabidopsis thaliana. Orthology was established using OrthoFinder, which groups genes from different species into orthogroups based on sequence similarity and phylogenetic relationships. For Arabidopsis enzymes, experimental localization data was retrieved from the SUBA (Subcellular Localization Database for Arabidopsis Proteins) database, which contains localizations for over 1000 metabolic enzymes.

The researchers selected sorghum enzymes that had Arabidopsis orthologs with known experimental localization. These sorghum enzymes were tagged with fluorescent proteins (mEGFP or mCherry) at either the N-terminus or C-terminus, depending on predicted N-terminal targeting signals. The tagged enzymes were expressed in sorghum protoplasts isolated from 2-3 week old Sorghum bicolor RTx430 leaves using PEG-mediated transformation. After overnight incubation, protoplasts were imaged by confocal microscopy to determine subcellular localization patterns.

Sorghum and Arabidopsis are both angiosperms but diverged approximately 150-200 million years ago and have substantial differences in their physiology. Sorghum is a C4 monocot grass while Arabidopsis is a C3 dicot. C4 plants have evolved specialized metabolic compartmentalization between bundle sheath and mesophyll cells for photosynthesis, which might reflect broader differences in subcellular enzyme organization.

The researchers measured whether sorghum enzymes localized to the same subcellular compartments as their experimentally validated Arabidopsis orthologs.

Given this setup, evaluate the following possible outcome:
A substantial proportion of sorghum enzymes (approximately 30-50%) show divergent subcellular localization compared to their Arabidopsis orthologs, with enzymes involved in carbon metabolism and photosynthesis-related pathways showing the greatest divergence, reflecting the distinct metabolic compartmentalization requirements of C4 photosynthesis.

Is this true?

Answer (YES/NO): NO